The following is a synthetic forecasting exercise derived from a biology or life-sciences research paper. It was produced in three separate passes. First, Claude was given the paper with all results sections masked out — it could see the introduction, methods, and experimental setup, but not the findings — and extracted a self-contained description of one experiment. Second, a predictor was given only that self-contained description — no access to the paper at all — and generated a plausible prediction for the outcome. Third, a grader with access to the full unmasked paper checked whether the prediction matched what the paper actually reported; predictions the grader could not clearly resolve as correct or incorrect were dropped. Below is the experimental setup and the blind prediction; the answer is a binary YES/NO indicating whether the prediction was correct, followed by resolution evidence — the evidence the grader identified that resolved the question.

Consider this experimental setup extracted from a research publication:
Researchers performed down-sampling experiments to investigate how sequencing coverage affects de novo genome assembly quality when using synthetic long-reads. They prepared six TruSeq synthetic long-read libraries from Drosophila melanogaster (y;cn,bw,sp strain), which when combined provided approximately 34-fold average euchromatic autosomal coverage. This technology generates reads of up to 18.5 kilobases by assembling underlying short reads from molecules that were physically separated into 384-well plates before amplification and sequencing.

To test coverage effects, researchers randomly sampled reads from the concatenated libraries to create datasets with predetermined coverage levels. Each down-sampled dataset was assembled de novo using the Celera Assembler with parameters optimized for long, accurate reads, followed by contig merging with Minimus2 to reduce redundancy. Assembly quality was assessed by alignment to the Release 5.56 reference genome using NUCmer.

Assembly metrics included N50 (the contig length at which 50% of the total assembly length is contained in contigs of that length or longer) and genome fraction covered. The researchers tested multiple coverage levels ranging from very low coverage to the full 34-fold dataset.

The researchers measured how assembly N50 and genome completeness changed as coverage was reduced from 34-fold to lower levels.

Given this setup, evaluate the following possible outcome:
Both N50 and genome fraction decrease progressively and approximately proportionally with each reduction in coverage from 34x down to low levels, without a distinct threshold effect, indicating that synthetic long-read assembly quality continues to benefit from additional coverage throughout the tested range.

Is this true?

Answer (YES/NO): NO